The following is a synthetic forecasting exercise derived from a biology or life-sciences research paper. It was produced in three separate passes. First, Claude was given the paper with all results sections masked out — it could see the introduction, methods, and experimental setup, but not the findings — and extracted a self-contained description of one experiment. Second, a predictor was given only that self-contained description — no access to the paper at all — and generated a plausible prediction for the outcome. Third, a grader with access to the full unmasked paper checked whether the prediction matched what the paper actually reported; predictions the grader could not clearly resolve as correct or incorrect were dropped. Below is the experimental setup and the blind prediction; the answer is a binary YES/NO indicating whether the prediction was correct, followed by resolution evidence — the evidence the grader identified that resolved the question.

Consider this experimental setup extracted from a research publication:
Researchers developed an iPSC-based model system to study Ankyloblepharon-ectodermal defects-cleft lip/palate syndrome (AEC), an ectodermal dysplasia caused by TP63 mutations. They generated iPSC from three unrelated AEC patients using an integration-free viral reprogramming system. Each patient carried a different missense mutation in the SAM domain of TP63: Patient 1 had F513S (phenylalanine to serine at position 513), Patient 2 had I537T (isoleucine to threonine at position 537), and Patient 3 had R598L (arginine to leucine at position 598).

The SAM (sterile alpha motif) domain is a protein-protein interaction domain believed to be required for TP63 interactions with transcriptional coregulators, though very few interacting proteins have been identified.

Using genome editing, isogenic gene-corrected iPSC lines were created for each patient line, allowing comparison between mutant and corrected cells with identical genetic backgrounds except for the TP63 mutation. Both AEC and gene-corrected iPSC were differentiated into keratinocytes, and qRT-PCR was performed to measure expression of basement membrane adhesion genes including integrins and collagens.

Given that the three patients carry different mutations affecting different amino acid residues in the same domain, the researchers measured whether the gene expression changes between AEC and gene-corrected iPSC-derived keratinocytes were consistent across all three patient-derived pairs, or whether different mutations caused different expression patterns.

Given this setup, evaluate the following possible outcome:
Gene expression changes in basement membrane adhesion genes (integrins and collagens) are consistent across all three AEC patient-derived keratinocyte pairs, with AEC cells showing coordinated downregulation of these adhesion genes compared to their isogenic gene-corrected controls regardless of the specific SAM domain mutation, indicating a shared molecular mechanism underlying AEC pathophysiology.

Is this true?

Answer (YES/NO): YES